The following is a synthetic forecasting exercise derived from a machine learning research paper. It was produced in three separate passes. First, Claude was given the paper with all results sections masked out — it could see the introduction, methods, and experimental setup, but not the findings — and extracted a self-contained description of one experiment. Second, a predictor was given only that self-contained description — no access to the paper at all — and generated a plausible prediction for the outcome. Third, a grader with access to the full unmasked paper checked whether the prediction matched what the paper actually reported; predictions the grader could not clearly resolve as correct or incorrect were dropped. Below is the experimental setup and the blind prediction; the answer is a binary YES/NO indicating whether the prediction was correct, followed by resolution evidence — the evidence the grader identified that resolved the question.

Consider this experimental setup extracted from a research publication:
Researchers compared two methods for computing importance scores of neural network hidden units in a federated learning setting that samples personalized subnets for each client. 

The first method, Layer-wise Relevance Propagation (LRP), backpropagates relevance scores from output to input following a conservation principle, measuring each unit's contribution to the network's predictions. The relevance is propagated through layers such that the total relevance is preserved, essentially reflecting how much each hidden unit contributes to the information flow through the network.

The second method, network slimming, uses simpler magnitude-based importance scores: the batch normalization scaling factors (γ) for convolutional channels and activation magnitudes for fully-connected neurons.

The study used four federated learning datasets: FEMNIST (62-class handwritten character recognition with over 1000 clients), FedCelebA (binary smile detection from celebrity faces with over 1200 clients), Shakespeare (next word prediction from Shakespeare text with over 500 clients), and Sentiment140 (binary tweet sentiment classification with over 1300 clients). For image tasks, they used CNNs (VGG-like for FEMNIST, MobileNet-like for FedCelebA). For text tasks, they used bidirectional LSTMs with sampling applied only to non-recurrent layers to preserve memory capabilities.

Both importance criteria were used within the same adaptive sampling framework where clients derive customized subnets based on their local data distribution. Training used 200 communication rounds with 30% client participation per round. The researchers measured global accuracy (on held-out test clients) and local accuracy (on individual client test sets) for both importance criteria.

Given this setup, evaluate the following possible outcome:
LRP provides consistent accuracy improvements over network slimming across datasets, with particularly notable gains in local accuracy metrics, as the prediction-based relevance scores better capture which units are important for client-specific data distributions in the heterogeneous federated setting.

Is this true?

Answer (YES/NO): NO